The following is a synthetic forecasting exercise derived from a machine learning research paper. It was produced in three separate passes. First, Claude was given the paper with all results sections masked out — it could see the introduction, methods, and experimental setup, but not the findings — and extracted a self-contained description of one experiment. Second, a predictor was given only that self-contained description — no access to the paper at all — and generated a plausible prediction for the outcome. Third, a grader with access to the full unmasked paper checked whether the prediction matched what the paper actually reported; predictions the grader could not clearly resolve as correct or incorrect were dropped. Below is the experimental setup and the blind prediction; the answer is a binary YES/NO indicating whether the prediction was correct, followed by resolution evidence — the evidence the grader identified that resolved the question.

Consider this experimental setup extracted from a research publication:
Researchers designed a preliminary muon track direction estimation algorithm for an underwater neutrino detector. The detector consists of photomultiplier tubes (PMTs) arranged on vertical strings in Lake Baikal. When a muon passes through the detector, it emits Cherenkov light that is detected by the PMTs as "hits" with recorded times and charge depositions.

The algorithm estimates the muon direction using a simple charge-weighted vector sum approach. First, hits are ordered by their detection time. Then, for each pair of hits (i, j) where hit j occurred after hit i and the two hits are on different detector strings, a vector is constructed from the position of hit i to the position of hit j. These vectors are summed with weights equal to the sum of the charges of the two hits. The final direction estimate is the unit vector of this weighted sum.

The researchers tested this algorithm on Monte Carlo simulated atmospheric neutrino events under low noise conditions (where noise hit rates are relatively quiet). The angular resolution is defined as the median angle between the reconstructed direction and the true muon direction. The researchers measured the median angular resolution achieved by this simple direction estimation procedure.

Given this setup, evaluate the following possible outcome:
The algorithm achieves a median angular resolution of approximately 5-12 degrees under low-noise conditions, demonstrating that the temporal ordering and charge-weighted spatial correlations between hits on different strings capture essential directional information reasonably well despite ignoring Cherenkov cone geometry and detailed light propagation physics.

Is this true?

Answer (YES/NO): YES